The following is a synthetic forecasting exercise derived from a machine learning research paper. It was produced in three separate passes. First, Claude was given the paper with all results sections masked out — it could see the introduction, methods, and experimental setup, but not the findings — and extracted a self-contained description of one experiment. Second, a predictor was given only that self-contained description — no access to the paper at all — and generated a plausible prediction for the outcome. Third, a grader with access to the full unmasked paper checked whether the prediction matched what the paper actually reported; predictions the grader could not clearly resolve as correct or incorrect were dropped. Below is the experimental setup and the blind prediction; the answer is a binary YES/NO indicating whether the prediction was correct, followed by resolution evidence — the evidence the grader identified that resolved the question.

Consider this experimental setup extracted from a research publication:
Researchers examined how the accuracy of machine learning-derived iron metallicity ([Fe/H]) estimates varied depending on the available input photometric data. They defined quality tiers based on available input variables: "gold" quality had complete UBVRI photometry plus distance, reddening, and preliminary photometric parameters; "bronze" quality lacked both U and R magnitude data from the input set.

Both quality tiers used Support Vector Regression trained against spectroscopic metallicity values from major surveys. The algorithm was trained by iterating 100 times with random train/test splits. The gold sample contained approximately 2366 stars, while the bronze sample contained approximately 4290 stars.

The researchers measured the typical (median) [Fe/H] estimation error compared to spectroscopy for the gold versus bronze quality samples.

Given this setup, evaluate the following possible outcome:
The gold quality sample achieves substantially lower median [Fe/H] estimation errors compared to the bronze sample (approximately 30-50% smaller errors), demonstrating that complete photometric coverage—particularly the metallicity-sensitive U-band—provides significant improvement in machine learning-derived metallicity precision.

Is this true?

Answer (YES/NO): NO